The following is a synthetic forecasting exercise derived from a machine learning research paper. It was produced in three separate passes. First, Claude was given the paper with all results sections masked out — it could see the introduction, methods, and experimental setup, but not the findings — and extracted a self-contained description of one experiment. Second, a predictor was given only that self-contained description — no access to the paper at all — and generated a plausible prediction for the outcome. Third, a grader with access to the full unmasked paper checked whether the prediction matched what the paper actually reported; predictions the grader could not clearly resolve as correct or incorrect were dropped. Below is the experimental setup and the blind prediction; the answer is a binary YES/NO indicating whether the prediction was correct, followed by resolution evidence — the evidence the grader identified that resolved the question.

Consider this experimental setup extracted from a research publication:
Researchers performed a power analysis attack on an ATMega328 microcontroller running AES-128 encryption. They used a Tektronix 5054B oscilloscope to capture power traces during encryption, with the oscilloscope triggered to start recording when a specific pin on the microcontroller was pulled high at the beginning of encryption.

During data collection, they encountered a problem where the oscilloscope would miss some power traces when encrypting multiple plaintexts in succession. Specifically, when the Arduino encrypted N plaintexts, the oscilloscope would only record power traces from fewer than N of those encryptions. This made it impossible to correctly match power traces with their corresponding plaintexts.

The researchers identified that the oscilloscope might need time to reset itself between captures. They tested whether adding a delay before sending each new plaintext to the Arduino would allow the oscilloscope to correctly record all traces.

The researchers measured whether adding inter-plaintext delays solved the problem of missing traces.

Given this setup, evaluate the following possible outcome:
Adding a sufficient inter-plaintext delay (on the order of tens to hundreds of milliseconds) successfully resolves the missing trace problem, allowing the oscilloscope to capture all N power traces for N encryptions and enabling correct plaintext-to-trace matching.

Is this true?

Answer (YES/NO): YES